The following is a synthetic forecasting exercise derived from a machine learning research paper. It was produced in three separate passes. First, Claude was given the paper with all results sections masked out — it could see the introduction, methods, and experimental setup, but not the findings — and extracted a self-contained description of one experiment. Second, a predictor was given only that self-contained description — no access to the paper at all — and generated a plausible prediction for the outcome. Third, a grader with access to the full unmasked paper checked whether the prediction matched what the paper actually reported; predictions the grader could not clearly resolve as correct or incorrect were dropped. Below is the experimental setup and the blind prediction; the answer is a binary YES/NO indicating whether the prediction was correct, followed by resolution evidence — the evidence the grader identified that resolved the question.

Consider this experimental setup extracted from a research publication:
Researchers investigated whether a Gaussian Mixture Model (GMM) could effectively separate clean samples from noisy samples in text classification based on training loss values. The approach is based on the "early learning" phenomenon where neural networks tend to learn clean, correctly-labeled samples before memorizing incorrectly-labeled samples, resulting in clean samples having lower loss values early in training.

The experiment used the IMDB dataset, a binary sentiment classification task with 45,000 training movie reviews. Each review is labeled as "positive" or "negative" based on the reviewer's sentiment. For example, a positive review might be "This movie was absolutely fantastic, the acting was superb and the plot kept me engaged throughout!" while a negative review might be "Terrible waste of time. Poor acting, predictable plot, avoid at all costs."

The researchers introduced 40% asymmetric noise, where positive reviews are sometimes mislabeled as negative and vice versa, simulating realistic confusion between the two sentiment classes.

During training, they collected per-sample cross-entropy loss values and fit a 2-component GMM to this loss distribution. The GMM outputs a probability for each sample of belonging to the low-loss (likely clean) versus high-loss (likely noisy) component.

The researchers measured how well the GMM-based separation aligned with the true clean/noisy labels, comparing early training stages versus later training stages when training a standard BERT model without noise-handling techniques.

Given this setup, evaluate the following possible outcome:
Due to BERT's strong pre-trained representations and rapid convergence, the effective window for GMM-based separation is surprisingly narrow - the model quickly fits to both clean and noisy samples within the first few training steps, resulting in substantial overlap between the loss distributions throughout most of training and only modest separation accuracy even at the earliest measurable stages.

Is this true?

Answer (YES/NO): NO